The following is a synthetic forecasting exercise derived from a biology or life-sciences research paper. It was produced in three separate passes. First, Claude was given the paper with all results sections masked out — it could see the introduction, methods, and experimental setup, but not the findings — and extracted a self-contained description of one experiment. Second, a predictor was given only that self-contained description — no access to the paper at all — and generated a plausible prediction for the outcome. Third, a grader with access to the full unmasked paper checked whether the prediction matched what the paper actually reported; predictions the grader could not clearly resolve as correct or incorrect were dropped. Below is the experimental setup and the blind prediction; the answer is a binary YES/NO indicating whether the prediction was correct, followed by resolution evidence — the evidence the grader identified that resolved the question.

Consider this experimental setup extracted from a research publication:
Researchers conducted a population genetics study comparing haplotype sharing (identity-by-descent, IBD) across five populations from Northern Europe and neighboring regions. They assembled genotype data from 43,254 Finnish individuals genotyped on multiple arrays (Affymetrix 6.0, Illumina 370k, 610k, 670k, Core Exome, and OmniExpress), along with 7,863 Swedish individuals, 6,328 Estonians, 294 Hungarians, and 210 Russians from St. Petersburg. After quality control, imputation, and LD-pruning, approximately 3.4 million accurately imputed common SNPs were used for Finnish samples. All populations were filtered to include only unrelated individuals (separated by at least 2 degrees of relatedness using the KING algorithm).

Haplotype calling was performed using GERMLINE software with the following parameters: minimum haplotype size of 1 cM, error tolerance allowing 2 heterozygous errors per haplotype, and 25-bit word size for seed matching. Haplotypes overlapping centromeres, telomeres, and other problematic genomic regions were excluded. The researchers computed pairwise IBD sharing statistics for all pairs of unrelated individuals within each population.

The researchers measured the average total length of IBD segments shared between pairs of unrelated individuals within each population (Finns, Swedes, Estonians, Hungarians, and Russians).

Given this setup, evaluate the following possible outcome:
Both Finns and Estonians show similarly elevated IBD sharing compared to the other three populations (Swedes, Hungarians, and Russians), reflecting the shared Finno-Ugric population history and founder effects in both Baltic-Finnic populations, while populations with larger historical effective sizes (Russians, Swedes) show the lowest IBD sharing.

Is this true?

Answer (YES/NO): NO